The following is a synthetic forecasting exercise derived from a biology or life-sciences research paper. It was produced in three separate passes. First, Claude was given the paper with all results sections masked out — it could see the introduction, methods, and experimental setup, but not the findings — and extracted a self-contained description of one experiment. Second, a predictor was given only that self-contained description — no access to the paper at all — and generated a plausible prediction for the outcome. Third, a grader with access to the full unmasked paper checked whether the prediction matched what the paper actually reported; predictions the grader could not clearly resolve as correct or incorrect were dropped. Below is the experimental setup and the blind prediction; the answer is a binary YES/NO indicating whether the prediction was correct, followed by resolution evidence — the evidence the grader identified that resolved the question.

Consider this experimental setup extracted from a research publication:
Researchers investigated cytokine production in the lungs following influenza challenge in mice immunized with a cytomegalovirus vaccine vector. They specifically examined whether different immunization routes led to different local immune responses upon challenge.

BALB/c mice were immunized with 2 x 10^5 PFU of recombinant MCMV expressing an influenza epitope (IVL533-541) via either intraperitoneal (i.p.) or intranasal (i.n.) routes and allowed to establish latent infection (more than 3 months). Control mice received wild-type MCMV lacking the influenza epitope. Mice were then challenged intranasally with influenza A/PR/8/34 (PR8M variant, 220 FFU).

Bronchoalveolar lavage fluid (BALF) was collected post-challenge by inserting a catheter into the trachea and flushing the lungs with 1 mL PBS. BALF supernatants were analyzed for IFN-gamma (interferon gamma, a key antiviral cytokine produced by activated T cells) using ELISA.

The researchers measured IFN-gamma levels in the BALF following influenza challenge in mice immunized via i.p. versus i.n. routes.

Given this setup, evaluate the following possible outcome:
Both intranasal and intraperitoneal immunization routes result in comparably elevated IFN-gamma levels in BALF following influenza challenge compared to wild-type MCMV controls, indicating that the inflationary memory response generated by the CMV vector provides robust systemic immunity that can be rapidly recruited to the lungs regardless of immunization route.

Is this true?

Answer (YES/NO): YES